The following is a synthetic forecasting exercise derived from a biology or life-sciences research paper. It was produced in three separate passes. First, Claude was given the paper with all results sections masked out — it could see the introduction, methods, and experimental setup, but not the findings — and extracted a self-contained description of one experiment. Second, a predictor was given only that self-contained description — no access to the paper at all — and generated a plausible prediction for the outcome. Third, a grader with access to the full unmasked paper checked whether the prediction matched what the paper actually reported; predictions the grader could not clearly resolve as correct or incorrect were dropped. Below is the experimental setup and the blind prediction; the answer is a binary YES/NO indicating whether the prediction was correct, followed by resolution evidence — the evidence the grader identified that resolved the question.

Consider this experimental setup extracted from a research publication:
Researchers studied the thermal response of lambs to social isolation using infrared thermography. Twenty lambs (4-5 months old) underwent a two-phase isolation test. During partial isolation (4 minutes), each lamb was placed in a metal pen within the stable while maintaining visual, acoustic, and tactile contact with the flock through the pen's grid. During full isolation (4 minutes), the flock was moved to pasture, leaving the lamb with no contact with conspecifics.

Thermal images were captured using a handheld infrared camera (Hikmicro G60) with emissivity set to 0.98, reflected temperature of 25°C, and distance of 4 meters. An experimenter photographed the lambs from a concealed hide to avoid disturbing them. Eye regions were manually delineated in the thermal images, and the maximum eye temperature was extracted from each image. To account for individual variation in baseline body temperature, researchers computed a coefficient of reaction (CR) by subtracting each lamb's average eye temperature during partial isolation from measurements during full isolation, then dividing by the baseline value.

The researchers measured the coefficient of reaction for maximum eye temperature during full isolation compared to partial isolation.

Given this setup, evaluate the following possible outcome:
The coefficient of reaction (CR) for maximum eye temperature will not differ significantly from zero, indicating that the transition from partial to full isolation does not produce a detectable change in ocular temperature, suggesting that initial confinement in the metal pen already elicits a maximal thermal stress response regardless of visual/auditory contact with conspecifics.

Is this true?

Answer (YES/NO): NO